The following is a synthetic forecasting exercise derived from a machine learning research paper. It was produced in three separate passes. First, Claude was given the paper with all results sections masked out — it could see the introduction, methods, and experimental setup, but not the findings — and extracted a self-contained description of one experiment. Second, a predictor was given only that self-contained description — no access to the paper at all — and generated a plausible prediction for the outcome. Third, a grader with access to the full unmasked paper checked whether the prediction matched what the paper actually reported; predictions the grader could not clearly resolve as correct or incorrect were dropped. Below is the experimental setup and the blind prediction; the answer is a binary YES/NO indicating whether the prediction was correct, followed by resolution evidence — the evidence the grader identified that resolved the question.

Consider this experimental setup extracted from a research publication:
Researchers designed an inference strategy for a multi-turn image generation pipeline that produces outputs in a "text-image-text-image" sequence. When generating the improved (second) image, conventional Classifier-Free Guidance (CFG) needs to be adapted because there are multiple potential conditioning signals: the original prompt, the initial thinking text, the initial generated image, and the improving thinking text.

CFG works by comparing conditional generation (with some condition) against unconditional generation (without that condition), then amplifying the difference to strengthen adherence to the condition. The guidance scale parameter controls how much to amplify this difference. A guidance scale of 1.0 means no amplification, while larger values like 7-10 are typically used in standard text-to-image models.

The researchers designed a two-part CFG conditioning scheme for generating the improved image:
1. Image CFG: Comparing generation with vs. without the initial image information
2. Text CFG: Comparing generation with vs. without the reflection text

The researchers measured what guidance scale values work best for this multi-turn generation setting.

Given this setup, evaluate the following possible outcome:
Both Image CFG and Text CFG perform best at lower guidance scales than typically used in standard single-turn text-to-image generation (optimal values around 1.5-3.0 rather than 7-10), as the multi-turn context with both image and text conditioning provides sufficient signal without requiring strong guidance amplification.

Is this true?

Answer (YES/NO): YES